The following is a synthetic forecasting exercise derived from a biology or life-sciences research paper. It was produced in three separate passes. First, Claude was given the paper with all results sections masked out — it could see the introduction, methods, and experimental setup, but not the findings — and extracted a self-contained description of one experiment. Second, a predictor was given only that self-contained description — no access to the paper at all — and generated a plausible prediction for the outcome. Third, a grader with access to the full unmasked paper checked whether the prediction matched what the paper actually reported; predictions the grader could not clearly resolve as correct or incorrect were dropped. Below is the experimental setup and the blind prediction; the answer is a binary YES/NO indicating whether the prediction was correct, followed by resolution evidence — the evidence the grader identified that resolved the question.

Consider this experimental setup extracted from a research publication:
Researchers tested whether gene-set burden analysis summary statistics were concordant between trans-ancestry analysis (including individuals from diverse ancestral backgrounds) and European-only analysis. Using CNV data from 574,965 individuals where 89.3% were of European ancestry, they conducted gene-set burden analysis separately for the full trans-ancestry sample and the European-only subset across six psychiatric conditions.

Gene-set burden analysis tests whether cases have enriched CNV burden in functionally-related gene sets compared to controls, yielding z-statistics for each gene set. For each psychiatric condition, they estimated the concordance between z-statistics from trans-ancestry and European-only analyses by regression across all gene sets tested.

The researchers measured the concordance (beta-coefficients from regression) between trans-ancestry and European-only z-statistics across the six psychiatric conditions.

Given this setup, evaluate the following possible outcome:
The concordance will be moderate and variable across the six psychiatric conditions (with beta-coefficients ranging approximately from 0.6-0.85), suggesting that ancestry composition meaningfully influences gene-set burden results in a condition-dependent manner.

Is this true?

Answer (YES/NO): NO